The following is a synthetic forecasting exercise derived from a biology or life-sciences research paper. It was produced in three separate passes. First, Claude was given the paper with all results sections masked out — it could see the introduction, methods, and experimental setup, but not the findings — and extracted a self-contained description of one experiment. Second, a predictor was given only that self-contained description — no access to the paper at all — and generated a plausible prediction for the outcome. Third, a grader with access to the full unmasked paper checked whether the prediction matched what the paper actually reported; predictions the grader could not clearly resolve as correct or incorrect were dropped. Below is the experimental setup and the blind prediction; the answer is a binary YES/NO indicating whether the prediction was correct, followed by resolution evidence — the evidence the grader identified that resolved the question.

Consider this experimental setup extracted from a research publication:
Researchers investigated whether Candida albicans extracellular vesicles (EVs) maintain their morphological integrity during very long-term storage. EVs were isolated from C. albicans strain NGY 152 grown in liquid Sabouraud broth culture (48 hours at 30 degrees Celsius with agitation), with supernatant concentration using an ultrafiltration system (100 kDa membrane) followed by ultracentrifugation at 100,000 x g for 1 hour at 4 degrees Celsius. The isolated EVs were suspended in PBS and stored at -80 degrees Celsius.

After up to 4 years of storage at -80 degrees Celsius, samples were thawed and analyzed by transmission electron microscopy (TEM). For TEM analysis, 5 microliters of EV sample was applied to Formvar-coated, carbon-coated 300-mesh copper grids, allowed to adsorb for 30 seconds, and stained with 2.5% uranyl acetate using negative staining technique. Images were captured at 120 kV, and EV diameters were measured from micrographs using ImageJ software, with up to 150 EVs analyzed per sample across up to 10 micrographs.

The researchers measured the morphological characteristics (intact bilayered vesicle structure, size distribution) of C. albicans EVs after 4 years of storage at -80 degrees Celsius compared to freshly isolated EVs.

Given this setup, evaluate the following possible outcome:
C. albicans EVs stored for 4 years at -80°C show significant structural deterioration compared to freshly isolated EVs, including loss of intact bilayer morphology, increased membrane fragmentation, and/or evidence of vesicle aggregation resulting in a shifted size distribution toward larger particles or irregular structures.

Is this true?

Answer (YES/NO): NO